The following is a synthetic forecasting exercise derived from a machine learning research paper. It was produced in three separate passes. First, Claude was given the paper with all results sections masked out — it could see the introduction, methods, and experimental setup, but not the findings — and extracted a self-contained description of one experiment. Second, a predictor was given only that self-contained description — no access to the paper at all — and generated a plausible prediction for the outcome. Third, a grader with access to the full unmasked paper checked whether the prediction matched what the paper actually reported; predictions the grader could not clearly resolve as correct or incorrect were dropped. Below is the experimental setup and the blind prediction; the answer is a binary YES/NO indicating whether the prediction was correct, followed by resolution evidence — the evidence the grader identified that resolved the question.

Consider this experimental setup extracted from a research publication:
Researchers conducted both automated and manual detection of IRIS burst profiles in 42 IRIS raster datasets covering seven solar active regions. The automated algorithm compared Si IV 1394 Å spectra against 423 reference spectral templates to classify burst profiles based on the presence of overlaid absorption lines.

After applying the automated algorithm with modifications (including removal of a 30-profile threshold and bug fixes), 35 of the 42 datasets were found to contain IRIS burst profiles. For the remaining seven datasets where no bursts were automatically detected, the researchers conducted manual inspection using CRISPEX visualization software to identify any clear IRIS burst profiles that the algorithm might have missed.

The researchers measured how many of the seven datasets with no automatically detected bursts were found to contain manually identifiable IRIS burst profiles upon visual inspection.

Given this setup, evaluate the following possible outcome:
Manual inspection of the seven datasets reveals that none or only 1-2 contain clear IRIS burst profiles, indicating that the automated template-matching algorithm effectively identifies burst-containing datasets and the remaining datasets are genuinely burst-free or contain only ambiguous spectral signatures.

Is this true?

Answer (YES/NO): YES